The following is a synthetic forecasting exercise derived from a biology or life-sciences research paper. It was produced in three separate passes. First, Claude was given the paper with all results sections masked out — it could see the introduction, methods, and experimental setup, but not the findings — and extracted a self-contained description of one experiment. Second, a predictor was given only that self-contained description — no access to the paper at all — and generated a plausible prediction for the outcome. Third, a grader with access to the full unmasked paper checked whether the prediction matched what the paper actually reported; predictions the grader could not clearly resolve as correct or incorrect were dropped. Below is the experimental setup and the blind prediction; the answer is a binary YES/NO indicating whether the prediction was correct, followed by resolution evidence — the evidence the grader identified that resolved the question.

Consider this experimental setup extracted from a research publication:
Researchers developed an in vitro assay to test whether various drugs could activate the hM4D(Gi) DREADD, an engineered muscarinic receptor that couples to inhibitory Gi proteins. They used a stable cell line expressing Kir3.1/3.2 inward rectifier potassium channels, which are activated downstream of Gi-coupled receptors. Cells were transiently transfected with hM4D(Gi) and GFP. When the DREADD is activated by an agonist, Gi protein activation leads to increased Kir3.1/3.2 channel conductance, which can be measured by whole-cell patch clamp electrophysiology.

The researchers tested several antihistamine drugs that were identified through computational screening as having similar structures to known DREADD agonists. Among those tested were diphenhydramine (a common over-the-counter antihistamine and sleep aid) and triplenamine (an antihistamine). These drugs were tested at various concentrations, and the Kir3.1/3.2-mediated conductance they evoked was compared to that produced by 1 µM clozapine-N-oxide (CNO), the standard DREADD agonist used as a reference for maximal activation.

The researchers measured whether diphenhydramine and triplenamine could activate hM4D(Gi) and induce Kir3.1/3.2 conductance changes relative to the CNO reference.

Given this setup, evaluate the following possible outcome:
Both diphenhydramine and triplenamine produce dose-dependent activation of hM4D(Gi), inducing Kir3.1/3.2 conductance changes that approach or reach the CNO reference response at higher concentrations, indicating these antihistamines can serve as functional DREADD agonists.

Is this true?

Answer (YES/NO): NO